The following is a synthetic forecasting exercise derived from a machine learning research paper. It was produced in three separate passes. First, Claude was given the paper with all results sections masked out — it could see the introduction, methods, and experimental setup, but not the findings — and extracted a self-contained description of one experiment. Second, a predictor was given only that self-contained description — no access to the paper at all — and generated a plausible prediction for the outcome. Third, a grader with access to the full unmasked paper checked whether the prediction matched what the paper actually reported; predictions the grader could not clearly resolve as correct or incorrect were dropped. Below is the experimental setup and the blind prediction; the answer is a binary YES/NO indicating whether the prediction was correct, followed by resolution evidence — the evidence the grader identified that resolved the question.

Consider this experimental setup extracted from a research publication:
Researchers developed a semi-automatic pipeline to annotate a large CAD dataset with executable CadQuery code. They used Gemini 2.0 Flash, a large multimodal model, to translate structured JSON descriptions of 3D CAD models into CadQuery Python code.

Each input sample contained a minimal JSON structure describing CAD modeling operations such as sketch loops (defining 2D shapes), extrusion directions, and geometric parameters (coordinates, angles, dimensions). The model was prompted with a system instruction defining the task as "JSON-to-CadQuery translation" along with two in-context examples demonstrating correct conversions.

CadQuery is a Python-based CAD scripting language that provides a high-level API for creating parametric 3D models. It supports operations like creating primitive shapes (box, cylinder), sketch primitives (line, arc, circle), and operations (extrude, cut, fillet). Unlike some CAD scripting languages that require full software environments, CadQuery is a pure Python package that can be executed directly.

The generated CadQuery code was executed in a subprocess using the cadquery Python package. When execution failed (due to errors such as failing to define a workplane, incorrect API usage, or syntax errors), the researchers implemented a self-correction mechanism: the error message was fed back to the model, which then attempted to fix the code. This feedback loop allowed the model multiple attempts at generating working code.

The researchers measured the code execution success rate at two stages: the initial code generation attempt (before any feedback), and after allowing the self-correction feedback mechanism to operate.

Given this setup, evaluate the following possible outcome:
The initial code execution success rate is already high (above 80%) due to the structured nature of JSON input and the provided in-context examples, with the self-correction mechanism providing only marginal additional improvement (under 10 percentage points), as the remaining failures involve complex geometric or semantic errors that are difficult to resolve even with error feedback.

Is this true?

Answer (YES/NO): NO